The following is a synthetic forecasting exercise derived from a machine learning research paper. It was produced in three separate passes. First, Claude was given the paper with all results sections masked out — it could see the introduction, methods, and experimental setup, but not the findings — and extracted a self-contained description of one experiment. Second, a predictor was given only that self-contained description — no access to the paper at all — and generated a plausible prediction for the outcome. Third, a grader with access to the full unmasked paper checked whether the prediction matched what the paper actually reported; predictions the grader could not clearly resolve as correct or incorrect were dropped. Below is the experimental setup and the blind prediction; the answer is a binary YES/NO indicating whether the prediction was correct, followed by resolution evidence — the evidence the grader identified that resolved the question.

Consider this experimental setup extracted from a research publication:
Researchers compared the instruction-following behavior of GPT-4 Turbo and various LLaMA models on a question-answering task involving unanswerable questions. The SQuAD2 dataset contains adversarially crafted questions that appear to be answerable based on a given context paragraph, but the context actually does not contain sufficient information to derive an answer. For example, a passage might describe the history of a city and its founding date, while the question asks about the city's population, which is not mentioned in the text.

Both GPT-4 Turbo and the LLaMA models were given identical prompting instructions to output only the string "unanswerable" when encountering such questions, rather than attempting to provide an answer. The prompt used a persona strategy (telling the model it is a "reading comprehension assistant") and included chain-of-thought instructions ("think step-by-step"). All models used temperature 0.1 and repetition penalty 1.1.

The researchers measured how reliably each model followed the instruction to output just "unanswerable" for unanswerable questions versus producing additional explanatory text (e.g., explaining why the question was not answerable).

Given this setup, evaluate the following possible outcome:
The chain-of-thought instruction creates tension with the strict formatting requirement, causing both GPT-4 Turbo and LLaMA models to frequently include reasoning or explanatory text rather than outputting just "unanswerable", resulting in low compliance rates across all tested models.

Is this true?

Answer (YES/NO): NO